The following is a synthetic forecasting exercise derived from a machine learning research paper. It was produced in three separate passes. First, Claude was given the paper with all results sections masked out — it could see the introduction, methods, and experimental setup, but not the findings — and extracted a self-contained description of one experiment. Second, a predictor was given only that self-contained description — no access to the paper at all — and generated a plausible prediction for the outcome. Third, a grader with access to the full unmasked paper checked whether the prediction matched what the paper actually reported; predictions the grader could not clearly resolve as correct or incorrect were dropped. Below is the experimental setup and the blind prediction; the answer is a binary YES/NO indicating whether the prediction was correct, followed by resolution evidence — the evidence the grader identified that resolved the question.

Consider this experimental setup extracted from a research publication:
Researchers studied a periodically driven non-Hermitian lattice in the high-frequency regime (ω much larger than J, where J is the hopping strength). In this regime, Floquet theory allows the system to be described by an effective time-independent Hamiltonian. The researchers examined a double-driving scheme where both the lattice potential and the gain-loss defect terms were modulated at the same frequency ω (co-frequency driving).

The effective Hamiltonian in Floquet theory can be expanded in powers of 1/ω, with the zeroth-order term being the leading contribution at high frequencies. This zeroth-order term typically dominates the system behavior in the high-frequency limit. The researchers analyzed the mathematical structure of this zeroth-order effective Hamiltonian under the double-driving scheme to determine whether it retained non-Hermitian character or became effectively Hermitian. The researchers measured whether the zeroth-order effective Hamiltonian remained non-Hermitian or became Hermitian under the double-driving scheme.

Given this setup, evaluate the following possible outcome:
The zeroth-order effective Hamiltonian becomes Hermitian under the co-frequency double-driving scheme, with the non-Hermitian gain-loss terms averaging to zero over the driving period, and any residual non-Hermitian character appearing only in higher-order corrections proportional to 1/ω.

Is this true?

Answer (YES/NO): NO